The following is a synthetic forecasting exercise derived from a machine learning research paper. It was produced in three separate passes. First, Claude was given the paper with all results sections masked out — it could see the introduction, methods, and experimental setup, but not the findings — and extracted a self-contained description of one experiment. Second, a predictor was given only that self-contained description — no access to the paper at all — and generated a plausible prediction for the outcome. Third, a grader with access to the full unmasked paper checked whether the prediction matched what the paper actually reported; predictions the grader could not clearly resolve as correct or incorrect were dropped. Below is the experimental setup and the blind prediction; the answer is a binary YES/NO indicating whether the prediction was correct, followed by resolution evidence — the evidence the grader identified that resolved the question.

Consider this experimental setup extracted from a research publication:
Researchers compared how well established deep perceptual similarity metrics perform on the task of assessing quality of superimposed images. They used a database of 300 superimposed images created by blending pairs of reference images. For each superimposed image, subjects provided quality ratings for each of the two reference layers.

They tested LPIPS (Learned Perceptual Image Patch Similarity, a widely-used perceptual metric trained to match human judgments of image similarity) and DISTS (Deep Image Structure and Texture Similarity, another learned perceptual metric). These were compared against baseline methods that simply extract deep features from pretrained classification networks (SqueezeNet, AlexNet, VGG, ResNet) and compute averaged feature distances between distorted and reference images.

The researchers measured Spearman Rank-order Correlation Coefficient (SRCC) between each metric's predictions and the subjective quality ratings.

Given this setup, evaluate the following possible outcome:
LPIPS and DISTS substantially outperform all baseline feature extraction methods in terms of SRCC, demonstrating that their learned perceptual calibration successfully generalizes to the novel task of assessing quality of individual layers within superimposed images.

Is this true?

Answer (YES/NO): NO